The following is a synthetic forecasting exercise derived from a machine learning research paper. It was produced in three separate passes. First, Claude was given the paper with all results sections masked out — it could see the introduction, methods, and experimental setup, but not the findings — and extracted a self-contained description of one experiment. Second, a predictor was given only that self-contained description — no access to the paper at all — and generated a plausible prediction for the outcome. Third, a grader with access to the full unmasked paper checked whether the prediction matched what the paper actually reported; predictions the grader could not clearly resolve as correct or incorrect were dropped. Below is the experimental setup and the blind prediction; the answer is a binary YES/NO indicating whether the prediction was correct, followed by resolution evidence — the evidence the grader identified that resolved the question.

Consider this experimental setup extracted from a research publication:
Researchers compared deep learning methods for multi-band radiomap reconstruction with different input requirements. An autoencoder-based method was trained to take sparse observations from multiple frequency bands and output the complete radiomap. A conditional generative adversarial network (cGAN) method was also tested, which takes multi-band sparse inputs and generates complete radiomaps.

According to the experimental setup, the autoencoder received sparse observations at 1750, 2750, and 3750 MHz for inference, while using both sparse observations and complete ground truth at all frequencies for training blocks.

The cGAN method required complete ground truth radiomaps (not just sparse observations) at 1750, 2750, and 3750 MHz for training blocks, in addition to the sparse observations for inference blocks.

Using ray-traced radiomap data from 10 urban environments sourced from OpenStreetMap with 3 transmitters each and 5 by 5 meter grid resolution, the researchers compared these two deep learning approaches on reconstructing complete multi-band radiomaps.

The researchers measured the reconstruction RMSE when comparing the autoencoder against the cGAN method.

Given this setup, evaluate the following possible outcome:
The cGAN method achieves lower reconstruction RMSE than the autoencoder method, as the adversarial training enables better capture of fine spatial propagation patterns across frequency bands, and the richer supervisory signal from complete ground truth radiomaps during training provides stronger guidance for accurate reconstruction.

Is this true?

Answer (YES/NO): NO